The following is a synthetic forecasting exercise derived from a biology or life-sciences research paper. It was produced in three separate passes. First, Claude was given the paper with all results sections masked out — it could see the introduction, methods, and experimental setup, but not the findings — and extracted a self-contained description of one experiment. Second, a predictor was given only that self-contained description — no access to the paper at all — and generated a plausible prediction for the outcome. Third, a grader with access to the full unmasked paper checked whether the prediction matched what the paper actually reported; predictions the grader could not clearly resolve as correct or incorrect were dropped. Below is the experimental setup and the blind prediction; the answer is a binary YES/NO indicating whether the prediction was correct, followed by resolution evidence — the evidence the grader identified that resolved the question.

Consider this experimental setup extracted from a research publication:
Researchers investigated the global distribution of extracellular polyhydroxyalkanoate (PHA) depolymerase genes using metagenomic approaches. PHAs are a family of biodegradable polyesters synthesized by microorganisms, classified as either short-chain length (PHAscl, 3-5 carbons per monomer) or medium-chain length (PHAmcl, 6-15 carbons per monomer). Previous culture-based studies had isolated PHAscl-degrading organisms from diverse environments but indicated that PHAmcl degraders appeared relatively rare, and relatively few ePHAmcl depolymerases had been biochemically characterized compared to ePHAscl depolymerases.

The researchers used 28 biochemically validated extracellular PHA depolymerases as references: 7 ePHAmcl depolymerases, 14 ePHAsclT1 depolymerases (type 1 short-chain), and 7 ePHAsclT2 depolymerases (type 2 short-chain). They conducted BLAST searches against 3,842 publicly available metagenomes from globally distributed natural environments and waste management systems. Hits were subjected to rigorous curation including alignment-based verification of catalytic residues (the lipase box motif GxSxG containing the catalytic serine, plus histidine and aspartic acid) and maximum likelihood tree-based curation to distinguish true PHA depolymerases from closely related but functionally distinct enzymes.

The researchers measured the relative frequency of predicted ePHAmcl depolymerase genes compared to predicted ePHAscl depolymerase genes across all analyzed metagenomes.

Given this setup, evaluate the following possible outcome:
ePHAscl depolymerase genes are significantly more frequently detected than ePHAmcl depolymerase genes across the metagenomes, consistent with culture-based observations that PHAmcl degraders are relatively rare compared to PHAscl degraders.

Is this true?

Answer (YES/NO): YES